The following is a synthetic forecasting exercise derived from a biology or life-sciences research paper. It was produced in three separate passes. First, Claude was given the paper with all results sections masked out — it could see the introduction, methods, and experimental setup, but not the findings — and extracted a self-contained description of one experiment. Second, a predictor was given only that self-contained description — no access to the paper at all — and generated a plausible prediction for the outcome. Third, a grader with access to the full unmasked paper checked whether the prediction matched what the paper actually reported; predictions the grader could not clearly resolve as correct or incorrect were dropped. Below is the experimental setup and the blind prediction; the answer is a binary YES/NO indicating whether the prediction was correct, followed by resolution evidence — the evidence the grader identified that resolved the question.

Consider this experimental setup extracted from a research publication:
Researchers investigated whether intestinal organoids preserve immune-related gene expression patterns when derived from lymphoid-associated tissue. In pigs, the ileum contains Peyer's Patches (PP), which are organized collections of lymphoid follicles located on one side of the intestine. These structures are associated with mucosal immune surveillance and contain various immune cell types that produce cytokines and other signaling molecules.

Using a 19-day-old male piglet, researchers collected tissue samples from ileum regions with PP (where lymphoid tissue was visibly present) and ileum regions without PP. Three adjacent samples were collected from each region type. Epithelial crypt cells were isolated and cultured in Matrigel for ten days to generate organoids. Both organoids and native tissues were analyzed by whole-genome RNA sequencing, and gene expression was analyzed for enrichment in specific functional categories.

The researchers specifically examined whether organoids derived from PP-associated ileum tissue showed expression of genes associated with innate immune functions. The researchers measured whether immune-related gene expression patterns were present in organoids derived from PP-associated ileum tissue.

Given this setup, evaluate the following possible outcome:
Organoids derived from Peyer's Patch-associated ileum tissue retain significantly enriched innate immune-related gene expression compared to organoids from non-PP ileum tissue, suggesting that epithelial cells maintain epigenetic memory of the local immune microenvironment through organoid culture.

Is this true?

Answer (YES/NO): YES